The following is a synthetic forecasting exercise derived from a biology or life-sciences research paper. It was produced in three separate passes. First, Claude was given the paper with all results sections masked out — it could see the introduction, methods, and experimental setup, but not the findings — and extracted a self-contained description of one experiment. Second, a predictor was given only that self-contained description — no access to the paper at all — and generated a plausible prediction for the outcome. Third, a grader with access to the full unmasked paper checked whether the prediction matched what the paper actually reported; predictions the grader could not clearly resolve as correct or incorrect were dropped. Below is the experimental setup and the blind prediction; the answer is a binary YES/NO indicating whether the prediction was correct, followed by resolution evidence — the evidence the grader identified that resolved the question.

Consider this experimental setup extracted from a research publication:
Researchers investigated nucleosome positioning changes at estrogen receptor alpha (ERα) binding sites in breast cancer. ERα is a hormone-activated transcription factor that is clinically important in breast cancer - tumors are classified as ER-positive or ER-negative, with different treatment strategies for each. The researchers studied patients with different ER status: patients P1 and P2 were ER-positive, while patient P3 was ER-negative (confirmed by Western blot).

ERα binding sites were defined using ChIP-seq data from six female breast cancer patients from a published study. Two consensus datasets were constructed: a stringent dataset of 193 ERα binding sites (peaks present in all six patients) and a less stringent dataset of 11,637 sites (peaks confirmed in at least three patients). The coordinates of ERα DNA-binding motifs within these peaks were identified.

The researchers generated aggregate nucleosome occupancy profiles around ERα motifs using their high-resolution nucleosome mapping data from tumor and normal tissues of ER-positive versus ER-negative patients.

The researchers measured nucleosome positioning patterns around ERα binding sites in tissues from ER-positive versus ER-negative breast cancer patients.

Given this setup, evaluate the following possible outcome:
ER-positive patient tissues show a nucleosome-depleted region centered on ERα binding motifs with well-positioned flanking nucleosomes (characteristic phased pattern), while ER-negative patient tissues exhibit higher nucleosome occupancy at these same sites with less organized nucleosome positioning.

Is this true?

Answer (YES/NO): NO